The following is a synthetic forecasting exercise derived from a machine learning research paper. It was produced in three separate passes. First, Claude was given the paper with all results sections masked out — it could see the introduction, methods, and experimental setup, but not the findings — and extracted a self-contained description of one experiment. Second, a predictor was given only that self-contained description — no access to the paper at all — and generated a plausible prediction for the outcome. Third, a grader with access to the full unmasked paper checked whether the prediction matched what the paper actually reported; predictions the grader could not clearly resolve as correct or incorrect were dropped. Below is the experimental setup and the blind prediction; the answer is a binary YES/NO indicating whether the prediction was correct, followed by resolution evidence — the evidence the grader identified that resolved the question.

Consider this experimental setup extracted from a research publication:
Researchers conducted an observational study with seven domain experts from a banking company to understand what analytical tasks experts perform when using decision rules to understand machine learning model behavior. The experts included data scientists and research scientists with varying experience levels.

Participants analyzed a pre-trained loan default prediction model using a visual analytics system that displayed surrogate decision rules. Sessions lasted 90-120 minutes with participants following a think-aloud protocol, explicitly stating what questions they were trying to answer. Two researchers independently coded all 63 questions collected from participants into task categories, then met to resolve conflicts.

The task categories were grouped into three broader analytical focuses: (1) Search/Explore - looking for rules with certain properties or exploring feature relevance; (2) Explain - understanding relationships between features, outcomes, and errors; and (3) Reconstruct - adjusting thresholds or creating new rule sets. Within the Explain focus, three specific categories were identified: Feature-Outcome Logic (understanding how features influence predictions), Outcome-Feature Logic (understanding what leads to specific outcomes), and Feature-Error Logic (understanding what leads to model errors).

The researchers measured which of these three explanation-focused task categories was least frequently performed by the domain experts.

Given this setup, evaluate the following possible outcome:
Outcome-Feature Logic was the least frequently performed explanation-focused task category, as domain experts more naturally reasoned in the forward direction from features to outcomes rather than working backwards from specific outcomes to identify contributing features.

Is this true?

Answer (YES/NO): NO